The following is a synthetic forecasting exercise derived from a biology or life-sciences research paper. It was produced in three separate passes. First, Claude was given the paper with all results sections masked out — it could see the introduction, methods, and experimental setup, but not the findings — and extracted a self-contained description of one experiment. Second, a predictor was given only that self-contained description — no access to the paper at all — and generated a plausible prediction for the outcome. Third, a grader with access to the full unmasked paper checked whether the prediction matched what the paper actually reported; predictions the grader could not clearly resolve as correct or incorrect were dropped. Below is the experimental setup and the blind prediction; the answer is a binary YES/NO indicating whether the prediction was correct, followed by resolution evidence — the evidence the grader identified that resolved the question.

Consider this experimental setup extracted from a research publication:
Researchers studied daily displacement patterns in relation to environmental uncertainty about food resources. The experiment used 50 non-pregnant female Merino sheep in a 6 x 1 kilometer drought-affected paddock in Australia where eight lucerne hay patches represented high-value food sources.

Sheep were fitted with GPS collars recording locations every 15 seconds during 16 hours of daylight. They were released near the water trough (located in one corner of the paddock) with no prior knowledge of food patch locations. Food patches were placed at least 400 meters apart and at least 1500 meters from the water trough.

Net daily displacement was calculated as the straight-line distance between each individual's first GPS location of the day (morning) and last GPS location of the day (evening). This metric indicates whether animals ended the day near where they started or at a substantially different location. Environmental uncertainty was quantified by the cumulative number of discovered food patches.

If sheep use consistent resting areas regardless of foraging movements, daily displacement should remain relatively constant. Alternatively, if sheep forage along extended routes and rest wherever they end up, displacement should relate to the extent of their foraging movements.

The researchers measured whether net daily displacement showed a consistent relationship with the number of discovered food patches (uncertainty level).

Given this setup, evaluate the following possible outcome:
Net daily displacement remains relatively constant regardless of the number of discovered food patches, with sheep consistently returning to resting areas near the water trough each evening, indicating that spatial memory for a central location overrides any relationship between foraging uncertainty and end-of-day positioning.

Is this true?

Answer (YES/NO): NO